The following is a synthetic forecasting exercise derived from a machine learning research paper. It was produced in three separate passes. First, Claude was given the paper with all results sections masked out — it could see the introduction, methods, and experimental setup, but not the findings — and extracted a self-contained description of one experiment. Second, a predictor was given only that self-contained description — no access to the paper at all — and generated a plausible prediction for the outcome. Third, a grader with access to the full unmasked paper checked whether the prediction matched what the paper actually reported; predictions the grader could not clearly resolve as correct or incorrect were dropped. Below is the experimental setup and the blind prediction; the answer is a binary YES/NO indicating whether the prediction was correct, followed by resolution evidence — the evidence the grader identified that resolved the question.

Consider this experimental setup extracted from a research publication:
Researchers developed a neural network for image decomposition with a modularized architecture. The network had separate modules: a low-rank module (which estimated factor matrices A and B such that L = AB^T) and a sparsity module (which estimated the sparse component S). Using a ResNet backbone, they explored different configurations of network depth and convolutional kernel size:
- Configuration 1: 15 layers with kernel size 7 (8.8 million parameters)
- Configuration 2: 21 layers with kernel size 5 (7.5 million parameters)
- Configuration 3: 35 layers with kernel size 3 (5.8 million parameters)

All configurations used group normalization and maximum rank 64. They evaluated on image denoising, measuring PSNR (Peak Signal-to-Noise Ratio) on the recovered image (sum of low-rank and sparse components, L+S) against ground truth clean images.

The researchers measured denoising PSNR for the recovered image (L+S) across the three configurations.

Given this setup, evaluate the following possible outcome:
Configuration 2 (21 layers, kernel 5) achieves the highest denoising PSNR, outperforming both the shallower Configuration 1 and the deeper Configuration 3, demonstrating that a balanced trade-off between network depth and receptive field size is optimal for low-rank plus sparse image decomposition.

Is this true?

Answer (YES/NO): NO